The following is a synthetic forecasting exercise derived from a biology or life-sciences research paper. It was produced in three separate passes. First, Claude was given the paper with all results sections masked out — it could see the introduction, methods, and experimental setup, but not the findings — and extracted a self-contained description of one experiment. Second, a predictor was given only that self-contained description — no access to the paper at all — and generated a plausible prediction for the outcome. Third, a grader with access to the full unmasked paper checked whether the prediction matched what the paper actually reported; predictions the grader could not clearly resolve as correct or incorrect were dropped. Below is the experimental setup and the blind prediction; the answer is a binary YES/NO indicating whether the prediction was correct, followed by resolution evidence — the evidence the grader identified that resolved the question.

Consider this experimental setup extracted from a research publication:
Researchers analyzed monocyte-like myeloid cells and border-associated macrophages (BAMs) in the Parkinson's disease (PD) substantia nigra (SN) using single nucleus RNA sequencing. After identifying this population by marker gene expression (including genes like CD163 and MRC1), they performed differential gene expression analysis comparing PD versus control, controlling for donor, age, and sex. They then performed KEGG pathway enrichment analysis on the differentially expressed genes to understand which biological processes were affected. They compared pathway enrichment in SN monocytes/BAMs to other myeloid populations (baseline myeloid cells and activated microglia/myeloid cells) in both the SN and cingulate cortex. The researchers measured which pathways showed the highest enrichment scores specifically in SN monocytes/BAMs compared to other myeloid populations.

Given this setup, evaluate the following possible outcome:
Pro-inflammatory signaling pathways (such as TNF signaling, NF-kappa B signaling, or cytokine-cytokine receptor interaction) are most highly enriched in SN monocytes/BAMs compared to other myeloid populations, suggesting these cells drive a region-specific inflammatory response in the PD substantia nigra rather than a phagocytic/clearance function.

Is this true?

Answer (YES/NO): NO